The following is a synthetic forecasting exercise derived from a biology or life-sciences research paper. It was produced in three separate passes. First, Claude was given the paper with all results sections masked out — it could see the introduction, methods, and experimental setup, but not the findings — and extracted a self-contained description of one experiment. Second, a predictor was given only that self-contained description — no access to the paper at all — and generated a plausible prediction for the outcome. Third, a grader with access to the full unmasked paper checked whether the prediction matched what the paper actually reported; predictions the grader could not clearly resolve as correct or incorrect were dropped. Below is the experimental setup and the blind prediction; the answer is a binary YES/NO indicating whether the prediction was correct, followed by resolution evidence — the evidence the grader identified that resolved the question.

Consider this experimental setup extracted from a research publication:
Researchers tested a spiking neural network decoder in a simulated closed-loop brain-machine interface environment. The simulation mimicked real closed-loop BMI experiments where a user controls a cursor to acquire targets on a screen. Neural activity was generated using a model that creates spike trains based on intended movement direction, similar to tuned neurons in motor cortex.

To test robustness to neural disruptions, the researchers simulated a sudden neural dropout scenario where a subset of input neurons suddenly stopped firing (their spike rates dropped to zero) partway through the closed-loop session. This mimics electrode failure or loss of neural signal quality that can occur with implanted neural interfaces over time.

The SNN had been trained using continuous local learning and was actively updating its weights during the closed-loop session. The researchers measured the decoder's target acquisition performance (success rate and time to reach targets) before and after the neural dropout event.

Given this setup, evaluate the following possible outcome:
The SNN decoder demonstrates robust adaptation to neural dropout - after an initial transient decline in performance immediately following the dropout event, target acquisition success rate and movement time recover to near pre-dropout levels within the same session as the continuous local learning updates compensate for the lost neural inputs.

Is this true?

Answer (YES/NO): NO